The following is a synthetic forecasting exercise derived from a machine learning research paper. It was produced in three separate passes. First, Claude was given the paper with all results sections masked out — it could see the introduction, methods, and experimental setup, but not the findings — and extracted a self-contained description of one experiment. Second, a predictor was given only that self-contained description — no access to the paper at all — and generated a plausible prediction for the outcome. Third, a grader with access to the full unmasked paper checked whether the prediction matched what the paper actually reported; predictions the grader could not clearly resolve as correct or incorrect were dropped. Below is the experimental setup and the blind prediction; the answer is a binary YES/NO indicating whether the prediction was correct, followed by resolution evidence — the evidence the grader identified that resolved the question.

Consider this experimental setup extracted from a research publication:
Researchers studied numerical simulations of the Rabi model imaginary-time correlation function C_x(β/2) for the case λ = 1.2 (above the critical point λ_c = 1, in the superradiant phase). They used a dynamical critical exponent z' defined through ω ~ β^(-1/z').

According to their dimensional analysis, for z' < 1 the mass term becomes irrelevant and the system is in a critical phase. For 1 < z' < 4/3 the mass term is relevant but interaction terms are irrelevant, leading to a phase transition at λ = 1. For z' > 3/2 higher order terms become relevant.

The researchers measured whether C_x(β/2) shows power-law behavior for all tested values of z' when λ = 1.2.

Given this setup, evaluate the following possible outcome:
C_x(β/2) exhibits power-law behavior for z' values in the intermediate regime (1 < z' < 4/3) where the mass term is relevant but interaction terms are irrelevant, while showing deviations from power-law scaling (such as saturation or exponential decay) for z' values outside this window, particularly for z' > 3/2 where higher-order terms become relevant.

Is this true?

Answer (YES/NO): NO